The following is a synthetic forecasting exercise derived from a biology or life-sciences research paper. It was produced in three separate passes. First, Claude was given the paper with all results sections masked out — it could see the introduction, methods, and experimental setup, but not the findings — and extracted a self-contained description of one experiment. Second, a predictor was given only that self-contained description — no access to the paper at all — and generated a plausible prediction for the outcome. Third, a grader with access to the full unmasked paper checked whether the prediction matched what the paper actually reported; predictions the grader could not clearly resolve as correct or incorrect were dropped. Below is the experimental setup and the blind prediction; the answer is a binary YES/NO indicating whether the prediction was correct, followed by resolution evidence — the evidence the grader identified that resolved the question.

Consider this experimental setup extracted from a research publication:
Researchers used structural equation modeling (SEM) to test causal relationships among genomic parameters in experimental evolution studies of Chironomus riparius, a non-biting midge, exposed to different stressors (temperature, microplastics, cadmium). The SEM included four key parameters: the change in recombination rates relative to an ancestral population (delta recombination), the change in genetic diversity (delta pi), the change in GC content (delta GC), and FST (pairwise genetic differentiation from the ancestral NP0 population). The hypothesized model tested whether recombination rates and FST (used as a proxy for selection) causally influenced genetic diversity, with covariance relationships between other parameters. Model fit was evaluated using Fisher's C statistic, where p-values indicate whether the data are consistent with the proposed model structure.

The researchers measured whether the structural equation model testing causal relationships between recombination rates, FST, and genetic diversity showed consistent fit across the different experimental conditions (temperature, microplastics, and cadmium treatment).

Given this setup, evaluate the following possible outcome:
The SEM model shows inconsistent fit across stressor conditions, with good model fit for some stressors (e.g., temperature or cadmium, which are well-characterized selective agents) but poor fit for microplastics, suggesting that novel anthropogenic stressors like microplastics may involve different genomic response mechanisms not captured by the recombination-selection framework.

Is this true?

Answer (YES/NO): NO